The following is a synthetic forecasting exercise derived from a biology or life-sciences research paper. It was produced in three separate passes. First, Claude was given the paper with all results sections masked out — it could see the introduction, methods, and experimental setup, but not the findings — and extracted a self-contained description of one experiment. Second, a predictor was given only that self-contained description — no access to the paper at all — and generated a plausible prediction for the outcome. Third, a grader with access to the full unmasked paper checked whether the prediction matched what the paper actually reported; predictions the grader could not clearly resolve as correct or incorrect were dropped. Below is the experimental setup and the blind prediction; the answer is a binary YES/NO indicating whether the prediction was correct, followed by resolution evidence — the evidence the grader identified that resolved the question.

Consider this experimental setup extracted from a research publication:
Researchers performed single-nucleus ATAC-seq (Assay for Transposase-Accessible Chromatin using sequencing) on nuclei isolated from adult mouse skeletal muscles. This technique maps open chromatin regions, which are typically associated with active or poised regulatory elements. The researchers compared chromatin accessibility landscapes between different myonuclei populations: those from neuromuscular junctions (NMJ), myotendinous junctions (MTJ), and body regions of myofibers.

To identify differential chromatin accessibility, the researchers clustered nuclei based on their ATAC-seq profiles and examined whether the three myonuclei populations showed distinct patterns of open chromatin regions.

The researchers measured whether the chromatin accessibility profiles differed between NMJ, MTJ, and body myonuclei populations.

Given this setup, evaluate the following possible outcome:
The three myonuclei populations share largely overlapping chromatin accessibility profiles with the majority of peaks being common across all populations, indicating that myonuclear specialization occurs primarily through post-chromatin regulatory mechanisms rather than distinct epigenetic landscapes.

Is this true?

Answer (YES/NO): NO